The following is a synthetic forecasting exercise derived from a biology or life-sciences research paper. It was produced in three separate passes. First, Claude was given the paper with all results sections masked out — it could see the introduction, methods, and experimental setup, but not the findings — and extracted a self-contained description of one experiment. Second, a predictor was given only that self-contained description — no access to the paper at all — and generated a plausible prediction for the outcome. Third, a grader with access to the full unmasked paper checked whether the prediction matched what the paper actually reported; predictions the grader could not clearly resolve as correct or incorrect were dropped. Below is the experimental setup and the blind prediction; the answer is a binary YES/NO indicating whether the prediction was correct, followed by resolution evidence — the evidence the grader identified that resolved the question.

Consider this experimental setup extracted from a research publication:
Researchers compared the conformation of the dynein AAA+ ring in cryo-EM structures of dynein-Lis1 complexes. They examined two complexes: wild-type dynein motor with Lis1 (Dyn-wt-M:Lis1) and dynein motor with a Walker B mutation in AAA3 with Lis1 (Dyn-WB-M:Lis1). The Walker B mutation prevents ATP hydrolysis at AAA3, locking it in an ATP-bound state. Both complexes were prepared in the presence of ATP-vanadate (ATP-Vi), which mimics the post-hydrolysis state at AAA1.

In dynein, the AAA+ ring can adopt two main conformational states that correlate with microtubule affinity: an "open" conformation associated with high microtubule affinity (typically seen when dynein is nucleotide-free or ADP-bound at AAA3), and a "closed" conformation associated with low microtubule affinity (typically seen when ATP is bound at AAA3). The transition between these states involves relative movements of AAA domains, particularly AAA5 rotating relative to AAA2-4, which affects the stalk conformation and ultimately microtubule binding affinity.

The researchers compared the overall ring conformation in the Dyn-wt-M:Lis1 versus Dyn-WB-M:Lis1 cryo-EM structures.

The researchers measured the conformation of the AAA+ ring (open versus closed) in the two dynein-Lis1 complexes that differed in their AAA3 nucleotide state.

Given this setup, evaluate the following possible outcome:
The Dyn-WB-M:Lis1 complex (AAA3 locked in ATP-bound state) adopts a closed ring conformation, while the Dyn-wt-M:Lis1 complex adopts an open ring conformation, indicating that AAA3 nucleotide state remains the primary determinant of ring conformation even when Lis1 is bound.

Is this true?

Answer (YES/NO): YES